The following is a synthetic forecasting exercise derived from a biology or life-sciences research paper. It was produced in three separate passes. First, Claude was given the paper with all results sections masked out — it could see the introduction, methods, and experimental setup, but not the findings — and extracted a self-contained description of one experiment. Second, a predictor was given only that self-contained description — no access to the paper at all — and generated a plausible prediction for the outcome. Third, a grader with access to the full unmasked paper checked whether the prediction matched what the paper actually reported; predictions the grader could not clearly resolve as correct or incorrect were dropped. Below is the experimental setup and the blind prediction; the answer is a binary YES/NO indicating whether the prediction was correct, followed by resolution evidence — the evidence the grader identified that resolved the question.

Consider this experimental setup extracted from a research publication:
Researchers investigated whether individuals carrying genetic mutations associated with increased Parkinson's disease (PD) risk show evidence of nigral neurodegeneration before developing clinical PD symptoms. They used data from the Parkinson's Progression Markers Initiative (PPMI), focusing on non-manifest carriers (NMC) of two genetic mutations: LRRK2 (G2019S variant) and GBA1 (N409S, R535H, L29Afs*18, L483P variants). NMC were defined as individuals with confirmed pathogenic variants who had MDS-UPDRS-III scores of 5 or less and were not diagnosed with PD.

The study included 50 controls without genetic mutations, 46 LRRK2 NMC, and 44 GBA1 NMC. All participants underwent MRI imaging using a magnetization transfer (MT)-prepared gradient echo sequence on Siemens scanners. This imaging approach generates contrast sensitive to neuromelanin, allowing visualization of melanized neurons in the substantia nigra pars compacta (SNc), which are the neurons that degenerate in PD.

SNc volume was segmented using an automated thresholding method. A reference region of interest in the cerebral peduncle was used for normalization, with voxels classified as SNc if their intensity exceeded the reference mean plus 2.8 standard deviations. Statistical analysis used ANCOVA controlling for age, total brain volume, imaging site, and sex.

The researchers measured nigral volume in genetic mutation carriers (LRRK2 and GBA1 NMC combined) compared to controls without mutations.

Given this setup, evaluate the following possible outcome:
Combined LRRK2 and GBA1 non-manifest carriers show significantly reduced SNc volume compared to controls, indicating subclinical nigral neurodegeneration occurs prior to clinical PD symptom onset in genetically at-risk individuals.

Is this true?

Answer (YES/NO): NO